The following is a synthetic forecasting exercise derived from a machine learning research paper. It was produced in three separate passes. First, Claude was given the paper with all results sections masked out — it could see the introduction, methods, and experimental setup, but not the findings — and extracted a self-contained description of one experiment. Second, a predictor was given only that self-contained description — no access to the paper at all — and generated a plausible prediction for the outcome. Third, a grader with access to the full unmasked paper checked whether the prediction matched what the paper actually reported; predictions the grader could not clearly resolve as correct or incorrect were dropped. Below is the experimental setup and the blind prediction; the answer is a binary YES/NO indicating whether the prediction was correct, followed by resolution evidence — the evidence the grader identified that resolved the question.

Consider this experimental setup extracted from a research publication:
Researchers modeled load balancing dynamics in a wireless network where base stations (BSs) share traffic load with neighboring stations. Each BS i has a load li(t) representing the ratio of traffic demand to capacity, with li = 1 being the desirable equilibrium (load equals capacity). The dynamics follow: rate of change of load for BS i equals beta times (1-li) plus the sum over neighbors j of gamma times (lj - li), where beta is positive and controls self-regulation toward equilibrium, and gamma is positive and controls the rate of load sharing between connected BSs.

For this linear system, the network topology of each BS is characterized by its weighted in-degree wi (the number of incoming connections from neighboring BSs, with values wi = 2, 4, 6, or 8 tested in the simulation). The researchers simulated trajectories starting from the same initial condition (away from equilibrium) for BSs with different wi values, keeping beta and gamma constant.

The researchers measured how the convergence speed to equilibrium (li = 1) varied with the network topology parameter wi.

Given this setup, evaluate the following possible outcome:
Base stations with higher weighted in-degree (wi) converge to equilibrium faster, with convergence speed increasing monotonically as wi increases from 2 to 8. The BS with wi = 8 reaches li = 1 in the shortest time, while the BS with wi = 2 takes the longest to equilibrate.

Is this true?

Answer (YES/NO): YES